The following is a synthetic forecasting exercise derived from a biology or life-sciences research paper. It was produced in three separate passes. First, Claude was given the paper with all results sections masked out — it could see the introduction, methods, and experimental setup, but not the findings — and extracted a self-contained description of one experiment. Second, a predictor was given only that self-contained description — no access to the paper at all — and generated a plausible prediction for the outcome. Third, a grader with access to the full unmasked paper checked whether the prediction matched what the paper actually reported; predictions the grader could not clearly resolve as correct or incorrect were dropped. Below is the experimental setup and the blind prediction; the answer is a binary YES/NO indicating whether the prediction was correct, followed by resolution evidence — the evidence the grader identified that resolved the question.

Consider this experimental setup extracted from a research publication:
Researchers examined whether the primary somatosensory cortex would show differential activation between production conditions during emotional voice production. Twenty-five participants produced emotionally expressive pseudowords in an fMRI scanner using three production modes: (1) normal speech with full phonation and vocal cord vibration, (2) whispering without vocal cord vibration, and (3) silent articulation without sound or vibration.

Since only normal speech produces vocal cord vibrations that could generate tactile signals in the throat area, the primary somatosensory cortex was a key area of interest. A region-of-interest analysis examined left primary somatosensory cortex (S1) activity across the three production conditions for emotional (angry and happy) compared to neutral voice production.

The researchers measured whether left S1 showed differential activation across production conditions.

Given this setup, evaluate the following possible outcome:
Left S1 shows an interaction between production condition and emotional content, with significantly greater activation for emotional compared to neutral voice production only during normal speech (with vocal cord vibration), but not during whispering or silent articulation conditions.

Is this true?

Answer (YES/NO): NO